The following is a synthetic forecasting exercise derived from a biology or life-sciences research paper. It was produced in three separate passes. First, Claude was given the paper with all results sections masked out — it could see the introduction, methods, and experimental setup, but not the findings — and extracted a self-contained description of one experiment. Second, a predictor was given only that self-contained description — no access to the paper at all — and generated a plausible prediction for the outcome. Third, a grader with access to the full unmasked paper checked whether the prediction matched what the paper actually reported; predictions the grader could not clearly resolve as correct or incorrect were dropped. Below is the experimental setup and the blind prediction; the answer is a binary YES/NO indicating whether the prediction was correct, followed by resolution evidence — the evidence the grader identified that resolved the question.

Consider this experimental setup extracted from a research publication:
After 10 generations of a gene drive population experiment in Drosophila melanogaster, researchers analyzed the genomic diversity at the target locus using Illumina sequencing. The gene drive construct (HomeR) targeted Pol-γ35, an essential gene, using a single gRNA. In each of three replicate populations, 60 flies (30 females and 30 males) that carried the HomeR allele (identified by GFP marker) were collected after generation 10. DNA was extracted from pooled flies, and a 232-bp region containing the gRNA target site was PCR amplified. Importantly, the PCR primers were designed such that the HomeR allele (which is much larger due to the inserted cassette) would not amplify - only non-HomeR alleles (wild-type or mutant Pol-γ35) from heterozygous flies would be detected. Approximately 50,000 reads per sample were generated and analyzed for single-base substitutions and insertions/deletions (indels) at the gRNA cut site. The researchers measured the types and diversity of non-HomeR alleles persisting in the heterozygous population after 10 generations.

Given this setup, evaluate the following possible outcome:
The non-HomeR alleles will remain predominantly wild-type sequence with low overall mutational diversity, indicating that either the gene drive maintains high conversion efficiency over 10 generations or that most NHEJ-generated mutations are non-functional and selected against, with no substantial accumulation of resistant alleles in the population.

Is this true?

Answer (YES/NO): NO